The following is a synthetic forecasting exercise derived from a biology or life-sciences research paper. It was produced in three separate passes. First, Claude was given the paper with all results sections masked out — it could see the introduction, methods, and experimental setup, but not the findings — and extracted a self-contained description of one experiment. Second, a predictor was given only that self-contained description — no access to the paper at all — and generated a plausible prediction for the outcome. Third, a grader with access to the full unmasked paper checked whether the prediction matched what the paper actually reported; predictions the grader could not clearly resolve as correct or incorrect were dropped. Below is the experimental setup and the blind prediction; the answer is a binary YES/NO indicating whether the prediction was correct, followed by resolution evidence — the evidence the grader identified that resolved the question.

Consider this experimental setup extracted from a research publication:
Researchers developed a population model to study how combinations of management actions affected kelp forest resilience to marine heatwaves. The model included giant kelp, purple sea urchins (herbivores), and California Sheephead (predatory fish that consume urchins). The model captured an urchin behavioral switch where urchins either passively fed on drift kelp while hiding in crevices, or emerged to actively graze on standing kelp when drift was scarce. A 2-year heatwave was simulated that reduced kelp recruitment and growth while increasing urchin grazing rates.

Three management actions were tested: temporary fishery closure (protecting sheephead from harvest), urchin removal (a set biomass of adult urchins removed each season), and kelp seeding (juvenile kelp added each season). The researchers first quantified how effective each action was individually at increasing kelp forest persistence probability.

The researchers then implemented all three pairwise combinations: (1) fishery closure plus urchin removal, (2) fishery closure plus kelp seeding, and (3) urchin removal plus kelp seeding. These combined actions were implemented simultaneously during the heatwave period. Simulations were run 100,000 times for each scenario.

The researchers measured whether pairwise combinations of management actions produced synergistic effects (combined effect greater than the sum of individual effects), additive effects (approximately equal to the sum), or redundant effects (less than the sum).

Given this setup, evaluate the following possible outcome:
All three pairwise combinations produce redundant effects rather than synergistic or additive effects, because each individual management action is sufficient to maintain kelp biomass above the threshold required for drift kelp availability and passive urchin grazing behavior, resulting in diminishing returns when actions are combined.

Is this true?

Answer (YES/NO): NO